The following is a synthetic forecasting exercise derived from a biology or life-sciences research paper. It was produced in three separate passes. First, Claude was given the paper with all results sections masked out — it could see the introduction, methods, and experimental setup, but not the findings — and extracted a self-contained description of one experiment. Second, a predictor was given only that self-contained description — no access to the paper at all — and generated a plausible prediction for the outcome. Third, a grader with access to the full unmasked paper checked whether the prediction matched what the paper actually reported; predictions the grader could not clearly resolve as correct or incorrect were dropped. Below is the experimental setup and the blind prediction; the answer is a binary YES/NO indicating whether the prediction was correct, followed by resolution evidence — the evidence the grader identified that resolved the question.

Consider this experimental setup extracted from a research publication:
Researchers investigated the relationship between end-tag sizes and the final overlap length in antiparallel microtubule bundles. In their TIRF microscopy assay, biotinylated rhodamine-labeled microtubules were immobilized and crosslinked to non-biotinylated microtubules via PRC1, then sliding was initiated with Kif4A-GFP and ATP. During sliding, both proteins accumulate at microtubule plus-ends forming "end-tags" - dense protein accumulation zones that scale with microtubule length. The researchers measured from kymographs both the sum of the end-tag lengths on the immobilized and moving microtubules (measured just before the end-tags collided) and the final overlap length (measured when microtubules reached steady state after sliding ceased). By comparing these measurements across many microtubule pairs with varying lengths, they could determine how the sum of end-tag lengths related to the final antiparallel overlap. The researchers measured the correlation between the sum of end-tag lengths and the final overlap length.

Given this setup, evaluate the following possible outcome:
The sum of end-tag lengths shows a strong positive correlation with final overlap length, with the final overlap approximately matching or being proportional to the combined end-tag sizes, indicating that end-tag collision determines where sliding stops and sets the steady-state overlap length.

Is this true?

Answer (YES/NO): YES